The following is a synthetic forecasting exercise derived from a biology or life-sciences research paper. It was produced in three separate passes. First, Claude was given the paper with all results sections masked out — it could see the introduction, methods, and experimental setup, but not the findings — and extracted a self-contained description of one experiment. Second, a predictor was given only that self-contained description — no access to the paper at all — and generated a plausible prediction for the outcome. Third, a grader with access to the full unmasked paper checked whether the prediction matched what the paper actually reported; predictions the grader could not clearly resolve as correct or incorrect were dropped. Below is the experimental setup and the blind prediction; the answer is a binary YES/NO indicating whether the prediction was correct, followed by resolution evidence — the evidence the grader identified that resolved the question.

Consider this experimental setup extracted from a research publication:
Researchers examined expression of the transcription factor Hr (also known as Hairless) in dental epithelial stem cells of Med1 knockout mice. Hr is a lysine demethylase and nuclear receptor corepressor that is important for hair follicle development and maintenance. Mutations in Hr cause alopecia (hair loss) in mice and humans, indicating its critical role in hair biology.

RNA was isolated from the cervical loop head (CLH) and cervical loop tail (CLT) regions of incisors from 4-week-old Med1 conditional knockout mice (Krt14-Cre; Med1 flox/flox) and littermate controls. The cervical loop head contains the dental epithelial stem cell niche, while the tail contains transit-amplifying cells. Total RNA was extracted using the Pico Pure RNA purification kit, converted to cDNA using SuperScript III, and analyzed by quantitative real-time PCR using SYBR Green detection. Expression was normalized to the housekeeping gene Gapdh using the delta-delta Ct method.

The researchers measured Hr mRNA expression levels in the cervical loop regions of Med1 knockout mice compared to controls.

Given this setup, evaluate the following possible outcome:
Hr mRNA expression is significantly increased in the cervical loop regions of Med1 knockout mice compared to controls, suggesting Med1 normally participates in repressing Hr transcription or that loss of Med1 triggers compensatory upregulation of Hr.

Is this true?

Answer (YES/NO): YES